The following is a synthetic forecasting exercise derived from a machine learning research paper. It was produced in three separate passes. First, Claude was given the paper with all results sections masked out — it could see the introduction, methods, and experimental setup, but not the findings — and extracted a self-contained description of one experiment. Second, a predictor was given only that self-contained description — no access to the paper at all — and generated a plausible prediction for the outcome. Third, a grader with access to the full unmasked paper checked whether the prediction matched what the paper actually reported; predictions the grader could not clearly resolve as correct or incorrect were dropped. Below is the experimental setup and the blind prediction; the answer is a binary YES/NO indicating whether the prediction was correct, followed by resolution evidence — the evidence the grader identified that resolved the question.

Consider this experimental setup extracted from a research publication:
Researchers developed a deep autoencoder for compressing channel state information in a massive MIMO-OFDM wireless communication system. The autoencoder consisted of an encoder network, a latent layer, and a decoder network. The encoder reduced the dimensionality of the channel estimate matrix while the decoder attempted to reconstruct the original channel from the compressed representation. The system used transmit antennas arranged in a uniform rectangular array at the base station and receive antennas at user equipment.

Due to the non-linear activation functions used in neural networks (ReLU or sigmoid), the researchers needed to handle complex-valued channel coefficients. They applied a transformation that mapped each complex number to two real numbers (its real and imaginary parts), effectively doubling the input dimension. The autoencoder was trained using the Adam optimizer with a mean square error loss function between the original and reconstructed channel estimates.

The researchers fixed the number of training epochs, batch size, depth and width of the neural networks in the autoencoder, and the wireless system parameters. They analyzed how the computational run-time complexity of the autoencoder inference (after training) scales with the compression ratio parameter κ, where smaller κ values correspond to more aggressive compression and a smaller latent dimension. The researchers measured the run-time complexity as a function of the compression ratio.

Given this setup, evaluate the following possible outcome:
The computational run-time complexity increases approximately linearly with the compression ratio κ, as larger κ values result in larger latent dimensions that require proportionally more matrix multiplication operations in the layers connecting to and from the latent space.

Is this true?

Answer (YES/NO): NO